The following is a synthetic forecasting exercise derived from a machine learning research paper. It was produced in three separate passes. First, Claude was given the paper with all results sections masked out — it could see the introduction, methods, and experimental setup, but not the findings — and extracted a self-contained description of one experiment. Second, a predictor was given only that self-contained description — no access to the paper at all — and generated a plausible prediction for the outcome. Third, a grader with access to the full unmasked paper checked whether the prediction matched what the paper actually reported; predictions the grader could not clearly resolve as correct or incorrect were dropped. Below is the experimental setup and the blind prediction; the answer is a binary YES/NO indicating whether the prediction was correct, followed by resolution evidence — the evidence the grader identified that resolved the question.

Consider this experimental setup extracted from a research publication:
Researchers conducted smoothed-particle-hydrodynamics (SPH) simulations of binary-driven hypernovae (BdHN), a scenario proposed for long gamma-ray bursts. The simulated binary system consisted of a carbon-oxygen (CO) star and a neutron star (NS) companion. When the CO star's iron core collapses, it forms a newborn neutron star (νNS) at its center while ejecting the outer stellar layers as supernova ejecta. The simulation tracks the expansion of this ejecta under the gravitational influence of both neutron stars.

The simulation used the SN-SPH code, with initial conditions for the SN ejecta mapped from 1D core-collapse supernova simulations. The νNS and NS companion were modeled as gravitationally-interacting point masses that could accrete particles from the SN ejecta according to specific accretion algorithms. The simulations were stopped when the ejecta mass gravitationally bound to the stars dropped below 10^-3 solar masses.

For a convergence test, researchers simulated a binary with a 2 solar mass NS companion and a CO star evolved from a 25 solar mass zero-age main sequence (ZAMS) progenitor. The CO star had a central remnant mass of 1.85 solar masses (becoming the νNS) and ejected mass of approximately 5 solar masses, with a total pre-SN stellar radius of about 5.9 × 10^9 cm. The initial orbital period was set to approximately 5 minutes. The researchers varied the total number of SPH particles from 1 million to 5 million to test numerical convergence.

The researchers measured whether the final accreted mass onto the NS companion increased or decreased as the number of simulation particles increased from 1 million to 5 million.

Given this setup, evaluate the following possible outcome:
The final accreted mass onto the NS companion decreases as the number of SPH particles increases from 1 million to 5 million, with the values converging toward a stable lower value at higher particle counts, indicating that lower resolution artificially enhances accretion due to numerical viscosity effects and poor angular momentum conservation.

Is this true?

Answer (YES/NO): YES